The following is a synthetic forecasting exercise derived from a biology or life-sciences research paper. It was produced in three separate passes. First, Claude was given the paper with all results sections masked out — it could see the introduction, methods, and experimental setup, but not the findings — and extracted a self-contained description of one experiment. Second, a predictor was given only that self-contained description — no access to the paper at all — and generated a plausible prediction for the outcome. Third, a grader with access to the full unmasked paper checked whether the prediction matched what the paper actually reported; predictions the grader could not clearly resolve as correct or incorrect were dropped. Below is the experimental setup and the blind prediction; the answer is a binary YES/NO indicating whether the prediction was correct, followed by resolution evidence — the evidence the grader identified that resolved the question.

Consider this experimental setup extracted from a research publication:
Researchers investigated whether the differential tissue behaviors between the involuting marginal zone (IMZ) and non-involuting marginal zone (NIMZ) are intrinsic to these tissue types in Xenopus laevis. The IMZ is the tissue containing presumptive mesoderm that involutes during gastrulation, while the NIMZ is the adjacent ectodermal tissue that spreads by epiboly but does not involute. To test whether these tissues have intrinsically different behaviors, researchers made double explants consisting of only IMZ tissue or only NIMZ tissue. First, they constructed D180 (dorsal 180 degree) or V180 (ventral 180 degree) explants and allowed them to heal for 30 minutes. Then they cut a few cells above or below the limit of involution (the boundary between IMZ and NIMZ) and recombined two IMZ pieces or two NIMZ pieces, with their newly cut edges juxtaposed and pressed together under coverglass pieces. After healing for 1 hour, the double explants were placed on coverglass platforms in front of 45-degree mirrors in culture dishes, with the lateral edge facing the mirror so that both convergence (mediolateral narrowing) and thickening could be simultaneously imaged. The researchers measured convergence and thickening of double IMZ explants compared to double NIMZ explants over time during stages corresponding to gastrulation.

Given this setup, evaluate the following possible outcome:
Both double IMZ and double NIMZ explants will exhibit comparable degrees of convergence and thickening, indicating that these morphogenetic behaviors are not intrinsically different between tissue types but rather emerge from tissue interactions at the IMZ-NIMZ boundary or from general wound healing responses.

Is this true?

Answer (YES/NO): NO